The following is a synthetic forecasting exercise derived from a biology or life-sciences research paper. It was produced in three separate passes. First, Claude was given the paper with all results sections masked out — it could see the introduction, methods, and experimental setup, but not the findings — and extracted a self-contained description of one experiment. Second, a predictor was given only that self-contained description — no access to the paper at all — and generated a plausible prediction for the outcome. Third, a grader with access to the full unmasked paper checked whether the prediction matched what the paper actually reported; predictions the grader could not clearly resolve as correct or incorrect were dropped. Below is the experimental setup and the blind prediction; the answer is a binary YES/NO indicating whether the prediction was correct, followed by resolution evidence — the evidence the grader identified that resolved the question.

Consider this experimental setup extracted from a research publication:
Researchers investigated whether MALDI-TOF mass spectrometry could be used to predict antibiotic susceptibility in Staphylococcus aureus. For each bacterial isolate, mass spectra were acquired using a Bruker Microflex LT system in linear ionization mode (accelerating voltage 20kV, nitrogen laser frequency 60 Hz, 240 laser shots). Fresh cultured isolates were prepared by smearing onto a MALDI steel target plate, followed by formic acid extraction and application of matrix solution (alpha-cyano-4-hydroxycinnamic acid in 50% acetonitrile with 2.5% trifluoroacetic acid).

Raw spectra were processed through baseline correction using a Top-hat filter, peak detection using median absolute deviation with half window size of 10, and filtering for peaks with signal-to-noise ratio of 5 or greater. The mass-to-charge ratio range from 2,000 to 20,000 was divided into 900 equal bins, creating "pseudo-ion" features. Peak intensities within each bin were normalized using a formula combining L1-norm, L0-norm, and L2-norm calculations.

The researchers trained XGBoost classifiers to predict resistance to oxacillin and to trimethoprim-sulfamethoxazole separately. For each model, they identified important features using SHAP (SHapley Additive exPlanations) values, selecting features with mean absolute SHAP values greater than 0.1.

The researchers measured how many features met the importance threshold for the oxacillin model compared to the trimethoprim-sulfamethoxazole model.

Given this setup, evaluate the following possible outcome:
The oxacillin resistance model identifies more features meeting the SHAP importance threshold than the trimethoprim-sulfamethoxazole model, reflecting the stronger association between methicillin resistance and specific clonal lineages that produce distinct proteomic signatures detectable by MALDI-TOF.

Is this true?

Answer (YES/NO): YES